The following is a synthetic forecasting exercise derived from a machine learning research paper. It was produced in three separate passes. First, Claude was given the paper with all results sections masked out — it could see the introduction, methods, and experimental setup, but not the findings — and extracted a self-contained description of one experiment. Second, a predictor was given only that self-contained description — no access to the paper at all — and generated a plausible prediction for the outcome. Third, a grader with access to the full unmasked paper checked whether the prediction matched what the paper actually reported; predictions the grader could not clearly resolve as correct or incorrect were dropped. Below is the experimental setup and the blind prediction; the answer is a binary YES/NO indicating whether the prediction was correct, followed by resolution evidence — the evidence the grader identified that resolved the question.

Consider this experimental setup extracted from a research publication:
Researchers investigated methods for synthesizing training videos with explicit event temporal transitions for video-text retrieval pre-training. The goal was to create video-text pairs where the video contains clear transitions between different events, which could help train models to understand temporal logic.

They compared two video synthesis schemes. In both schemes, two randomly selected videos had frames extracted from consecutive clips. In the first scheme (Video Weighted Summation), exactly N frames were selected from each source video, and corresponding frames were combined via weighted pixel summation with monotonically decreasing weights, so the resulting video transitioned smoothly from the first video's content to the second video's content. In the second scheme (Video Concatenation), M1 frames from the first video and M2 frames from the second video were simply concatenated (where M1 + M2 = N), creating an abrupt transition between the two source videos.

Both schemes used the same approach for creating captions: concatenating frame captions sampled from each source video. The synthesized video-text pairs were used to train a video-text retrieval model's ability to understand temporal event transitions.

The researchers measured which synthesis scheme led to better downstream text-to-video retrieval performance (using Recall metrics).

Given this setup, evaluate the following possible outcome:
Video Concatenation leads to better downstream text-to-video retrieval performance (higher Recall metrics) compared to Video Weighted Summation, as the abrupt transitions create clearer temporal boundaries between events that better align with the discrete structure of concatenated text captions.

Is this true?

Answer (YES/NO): YES